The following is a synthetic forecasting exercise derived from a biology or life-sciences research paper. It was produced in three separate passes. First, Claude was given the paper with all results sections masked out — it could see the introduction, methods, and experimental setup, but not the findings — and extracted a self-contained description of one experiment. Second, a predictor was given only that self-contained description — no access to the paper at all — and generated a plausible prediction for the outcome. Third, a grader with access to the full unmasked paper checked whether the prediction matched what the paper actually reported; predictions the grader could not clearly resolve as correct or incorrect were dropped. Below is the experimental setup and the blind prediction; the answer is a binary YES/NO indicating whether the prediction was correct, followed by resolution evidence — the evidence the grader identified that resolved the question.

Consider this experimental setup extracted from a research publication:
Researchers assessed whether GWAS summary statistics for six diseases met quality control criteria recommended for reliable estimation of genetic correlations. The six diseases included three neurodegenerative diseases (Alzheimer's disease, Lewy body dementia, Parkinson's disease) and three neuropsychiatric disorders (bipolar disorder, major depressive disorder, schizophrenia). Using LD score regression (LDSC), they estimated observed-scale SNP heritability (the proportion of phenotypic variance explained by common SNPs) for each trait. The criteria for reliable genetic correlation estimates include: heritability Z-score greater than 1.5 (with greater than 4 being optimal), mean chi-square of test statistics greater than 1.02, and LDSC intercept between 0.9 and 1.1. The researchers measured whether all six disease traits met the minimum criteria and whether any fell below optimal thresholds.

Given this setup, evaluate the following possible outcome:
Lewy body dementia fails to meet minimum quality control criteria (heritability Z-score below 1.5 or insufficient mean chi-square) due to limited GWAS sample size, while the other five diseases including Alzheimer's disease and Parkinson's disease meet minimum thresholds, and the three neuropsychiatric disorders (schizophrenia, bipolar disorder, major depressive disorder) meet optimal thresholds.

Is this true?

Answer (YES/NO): NO